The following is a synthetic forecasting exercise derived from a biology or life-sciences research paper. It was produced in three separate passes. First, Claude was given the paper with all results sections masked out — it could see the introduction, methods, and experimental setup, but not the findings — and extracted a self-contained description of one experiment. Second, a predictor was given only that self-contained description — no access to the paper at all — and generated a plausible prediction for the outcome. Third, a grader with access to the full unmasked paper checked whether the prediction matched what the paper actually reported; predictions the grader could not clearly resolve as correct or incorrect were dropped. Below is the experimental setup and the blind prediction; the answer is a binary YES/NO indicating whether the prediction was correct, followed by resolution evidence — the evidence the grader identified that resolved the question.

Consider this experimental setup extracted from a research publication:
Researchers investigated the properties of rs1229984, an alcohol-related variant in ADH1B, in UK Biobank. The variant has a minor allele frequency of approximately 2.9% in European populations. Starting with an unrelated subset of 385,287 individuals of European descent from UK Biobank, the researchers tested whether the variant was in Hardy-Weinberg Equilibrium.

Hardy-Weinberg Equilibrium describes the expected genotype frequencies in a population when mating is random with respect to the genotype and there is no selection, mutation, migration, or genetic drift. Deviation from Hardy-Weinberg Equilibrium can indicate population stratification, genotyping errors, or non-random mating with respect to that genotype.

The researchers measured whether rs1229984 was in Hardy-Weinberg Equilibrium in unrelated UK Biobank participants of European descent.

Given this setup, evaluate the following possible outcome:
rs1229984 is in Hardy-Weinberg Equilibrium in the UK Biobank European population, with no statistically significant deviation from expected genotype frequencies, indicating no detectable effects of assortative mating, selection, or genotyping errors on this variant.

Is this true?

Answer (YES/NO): NO